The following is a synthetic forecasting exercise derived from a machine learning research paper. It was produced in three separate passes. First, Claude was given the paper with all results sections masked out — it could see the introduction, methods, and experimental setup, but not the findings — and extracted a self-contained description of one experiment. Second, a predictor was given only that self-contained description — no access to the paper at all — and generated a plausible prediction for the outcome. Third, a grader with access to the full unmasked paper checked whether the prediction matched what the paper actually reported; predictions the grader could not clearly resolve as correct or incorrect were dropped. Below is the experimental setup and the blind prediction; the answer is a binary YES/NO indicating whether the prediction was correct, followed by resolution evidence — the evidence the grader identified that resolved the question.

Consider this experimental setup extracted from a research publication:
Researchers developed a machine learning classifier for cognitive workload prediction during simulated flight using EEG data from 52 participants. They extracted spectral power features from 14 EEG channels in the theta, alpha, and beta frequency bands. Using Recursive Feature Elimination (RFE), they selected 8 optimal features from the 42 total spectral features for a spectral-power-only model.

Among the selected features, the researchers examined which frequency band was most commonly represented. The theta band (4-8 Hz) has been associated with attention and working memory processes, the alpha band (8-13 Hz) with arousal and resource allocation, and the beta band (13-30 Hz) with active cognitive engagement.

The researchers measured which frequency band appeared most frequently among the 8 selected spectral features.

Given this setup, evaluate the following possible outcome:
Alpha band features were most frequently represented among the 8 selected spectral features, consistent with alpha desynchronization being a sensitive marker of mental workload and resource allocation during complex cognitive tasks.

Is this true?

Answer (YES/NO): NO